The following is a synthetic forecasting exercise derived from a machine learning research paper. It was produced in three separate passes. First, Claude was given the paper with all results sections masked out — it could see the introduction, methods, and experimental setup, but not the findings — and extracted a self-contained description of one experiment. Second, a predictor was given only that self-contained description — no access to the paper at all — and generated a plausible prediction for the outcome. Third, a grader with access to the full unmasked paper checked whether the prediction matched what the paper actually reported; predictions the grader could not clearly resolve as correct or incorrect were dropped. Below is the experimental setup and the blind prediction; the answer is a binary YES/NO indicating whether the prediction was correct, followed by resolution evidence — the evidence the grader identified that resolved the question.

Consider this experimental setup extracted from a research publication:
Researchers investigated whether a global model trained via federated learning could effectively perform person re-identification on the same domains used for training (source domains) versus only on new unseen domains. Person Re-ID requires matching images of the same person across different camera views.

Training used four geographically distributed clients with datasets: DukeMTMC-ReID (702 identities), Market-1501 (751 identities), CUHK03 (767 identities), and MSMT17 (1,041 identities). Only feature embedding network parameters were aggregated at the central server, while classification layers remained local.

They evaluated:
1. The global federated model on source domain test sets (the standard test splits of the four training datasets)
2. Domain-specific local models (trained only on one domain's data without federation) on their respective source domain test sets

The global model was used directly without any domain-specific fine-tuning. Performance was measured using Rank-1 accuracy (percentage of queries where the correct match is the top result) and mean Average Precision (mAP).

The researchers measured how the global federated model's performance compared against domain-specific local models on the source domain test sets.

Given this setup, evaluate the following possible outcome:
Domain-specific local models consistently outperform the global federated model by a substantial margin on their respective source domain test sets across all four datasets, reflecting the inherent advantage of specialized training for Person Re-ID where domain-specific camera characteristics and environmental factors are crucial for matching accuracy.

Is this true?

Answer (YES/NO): YES